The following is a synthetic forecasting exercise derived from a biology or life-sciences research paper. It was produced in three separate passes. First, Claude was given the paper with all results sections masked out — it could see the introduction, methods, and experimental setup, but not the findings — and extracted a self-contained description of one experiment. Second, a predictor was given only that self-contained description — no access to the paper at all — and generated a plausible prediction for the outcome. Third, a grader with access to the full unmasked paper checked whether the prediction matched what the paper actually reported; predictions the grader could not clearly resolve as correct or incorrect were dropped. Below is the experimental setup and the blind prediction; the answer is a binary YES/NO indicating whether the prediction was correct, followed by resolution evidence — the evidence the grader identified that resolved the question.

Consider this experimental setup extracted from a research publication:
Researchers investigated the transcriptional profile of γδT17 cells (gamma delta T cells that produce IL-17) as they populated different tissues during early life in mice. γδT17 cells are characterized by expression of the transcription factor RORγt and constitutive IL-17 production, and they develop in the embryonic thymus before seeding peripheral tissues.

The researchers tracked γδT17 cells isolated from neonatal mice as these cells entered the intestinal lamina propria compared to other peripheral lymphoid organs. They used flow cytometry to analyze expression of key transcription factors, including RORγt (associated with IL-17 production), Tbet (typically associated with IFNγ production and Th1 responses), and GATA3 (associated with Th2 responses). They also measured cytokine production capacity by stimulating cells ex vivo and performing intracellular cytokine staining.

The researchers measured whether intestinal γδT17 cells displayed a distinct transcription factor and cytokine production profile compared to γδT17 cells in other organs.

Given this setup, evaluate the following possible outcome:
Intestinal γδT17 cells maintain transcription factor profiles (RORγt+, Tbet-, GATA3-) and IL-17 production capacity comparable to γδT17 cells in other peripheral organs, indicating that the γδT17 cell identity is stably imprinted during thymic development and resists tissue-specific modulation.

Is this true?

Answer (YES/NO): NO